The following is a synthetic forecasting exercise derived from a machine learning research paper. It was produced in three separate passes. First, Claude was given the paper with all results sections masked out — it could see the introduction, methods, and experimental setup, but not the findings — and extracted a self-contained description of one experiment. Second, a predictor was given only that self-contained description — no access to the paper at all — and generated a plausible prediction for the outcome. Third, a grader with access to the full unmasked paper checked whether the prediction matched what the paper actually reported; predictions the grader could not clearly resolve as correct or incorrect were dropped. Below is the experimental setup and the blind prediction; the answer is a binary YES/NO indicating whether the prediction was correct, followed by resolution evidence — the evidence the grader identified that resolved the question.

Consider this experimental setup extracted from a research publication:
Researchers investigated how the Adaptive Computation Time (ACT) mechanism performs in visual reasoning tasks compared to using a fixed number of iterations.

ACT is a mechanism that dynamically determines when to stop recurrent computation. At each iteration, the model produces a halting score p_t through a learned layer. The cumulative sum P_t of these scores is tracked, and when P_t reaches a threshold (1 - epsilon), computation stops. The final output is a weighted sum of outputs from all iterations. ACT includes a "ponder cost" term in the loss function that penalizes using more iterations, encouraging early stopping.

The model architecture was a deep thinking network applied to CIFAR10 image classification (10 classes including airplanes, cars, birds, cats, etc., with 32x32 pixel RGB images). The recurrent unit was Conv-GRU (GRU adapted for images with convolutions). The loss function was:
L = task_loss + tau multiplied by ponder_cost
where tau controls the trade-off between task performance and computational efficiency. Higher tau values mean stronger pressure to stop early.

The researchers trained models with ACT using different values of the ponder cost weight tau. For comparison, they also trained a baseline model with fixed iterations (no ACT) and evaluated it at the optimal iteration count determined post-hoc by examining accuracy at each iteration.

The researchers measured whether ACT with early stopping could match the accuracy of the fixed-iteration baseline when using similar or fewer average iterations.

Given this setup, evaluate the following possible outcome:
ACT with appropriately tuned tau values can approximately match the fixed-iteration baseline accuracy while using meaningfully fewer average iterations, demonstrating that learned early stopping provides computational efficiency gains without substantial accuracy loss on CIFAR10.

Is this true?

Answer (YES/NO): NO